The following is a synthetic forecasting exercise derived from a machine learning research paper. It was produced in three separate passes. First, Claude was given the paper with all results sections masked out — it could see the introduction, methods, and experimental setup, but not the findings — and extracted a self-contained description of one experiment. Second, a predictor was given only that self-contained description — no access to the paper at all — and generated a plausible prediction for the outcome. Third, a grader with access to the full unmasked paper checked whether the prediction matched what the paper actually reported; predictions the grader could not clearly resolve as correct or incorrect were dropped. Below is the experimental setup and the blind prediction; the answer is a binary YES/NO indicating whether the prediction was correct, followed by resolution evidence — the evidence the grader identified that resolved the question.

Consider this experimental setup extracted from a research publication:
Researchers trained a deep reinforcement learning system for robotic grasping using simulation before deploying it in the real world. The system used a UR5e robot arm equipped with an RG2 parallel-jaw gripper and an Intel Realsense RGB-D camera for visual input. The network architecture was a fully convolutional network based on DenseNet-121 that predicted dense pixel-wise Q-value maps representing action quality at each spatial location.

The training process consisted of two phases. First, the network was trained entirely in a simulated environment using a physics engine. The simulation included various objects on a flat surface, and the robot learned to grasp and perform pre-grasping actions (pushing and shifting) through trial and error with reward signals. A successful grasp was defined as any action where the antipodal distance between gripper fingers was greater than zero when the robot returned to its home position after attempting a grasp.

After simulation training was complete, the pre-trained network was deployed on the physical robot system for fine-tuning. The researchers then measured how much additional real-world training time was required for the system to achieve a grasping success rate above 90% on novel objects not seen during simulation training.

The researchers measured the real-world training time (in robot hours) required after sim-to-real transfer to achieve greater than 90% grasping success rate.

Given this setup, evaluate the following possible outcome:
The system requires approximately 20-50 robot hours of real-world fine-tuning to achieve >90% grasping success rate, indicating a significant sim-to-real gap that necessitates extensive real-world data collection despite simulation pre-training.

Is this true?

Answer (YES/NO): NO